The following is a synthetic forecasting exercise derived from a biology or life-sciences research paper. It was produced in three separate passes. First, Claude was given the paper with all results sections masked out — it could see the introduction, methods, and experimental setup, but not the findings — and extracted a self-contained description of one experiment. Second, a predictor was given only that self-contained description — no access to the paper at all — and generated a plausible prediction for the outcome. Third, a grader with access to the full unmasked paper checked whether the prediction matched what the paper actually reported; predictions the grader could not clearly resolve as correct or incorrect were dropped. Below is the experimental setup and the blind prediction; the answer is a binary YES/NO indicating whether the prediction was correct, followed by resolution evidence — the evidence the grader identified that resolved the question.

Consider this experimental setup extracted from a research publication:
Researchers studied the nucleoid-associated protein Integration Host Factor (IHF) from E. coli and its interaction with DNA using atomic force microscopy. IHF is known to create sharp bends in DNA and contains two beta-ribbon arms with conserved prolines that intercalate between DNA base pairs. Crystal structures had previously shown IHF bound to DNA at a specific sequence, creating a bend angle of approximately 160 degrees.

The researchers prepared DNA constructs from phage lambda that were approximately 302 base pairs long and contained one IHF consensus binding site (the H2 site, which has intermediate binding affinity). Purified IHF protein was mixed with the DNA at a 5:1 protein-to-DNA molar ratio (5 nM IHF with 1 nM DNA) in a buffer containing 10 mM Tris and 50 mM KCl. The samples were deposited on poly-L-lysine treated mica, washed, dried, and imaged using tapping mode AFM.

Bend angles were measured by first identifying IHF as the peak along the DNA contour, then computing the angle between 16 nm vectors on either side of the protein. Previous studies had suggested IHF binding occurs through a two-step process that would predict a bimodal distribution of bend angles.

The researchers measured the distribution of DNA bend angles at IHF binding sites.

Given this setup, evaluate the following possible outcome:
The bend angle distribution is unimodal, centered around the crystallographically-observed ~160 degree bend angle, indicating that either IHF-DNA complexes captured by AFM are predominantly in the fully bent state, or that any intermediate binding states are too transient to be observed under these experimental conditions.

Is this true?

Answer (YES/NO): NO